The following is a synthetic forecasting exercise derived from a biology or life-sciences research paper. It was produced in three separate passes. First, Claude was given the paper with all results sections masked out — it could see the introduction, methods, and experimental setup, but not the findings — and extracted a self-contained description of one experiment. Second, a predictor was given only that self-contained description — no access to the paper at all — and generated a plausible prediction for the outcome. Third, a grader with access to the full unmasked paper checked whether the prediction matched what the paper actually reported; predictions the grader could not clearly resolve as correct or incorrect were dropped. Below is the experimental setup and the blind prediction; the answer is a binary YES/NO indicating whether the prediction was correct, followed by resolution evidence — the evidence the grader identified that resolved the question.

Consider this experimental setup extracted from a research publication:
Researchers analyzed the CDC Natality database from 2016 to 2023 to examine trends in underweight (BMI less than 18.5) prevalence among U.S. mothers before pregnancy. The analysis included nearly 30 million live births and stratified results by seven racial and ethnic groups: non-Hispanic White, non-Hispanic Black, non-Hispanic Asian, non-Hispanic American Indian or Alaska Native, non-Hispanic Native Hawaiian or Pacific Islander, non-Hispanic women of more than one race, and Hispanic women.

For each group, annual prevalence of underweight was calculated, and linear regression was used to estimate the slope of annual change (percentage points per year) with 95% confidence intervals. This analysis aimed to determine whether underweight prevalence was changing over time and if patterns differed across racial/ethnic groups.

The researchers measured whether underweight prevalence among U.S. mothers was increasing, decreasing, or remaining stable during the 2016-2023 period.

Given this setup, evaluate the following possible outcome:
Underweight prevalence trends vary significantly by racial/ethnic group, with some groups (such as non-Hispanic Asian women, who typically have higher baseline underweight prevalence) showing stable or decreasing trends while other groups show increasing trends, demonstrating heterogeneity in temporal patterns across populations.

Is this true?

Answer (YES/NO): NO